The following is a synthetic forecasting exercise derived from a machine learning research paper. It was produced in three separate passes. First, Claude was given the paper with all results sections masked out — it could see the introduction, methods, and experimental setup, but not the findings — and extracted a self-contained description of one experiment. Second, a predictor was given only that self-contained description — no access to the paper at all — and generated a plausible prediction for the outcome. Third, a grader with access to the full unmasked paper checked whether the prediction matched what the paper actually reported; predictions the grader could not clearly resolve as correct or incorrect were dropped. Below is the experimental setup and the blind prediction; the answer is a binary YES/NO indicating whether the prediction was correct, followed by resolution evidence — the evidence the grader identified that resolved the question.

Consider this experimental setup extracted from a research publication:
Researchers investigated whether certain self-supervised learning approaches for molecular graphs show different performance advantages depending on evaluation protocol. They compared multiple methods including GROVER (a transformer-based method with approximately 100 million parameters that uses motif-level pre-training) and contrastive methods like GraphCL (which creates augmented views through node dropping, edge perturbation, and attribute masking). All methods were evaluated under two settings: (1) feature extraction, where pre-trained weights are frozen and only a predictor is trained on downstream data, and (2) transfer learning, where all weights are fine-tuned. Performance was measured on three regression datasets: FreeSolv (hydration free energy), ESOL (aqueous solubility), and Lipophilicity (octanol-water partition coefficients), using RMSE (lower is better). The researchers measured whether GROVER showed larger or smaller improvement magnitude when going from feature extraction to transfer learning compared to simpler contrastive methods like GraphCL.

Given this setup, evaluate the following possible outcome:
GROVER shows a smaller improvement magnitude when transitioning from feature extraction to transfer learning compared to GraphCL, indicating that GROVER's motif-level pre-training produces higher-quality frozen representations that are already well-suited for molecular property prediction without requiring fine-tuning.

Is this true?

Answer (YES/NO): YES